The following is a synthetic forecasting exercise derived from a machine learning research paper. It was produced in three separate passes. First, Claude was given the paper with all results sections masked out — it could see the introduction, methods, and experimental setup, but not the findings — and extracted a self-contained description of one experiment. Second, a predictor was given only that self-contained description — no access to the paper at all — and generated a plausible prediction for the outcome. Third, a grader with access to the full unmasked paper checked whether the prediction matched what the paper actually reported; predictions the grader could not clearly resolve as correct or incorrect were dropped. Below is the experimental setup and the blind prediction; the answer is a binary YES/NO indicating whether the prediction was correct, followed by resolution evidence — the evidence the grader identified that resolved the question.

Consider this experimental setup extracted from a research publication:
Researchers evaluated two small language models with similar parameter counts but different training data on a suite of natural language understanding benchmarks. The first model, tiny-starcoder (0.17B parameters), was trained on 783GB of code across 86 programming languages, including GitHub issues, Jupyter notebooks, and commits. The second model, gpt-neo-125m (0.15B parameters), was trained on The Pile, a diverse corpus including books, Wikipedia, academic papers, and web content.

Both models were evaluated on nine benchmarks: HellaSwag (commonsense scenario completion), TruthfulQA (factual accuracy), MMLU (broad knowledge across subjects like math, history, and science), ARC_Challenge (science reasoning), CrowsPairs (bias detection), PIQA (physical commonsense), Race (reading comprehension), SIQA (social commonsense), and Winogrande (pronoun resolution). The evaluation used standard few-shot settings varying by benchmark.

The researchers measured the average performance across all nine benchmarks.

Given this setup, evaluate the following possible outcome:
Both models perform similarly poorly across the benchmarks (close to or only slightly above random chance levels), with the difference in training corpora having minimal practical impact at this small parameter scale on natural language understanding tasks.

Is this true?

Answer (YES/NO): NO